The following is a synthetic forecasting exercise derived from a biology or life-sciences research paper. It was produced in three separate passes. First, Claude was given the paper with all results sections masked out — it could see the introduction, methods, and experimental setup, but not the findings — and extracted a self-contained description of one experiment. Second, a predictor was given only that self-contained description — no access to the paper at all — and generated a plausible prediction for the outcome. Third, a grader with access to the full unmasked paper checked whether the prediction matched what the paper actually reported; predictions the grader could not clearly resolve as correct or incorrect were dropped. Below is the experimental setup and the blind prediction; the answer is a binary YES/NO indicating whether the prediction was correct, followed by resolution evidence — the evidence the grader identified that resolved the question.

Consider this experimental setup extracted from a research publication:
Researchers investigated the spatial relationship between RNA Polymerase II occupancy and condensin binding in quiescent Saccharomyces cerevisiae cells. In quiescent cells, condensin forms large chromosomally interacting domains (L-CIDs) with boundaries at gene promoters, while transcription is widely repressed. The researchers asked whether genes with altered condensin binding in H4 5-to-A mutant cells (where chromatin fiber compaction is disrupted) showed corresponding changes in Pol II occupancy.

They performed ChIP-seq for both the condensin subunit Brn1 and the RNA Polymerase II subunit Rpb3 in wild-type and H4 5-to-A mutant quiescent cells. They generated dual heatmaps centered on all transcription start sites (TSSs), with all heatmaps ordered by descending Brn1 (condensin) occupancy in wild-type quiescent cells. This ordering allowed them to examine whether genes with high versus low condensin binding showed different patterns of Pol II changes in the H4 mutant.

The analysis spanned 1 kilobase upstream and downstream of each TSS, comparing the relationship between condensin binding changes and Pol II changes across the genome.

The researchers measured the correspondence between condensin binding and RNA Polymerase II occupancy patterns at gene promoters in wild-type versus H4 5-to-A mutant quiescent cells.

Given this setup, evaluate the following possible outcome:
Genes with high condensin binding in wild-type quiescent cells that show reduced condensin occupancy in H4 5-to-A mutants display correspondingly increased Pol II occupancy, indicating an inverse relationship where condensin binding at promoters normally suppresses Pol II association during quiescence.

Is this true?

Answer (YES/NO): NO